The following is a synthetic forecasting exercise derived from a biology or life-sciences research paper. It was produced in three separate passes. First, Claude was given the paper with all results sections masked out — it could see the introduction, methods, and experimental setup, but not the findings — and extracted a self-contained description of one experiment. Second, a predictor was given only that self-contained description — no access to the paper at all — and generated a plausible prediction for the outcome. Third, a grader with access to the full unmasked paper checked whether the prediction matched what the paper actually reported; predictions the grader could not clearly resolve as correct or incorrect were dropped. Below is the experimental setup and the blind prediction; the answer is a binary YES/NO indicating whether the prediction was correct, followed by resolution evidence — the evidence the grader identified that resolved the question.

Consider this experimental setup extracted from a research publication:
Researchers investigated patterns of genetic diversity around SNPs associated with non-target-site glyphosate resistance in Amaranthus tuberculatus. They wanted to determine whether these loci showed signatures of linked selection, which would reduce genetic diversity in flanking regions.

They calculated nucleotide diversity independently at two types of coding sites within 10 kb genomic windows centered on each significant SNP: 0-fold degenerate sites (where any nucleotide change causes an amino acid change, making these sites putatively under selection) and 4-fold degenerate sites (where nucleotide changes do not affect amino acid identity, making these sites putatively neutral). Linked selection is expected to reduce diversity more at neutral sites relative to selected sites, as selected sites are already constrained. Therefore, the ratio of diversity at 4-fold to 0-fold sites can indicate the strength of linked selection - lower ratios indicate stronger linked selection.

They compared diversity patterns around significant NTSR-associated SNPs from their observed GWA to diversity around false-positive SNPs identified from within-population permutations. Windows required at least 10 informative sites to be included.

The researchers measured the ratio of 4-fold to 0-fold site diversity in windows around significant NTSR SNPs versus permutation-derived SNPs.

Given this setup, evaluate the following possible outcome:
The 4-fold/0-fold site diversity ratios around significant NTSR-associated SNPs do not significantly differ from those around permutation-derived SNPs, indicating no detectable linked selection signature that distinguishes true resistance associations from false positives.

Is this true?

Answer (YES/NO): NO